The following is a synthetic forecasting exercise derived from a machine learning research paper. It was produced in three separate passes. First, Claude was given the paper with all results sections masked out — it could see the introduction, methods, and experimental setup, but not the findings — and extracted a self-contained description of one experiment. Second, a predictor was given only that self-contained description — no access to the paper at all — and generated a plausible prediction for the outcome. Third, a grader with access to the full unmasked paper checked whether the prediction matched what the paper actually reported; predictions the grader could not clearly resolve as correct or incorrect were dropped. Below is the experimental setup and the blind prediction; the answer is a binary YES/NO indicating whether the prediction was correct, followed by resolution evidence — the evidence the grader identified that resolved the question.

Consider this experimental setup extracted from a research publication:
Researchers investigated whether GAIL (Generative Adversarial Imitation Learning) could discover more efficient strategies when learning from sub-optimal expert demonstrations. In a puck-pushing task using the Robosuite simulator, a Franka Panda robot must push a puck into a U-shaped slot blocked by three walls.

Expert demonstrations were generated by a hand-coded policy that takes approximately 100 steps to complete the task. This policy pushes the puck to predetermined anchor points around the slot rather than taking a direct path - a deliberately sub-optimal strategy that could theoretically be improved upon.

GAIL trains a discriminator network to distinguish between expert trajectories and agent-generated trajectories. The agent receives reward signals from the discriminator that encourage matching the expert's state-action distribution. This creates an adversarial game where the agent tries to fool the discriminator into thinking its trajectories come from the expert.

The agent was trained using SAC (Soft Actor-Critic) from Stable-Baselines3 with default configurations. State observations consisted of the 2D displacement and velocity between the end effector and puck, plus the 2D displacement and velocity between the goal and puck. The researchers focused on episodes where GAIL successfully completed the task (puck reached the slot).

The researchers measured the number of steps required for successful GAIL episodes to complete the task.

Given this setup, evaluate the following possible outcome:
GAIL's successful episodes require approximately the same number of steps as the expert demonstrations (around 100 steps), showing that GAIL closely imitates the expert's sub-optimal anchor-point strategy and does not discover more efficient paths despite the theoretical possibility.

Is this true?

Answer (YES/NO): NO